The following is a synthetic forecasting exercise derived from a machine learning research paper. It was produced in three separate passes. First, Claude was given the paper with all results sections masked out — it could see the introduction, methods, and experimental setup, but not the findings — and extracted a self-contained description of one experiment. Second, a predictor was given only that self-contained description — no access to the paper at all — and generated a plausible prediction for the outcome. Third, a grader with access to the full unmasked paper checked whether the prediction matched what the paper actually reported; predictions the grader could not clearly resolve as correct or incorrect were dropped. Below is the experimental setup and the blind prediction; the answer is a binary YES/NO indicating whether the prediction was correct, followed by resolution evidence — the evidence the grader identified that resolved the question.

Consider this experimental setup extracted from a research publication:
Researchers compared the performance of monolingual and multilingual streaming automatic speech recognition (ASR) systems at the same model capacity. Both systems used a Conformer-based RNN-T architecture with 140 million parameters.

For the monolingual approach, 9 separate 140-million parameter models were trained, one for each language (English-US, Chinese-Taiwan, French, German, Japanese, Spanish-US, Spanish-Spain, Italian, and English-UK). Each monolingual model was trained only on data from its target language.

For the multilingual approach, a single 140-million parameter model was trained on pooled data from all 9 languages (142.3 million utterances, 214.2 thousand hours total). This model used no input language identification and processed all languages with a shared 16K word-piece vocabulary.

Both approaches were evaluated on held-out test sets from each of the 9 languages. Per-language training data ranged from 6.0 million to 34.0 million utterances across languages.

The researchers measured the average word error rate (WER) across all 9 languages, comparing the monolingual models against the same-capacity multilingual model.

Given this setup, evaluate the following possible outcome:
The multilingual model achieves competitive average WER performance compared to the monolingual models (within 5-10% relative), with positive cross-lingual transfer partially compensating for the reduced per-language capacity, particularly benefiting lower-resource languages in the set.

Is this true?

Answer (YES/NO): YES